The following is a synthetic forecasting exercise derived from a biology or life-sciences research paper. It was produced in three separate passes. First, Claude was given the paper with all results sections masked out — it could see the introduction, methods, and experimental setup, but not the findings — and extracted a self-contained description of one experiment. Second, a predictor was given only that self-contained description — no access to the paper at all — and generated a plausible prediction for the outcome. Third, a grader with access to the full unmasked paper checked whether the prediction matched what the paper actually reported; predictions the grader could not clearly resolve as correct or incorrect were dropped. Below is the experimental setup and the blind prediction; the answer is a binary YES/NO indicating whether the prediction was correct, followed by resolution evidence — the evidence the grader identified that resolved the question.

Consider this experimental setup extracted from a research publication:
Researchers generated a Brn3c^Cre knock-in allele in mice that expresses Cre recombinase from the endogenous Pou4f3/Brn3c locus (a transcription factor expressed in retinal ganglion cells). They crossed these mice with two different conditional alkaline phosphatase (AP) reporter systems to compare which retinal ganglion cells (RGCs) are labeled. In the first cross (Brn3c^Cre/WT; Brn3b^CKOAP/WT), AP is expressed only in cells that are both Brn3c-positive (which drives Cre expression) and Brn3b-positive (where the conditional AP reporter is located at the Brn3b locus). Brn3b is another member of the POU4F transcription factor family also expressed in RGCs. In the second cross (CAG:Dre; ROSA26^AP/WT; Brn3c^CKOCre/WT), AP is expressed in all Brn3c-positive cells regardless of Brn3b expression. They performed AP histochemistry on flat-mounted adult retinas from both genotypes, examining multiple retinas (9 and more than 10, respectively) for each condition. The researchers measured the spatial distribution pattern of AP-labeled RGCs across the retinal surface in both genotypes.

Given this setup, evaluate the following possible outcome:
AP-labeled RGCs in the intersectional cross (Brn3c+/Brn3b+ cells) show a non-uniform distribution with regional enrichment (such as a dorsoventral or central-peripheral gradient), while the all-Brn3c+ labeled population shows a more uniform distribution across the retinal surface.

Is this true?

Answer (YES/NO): YES